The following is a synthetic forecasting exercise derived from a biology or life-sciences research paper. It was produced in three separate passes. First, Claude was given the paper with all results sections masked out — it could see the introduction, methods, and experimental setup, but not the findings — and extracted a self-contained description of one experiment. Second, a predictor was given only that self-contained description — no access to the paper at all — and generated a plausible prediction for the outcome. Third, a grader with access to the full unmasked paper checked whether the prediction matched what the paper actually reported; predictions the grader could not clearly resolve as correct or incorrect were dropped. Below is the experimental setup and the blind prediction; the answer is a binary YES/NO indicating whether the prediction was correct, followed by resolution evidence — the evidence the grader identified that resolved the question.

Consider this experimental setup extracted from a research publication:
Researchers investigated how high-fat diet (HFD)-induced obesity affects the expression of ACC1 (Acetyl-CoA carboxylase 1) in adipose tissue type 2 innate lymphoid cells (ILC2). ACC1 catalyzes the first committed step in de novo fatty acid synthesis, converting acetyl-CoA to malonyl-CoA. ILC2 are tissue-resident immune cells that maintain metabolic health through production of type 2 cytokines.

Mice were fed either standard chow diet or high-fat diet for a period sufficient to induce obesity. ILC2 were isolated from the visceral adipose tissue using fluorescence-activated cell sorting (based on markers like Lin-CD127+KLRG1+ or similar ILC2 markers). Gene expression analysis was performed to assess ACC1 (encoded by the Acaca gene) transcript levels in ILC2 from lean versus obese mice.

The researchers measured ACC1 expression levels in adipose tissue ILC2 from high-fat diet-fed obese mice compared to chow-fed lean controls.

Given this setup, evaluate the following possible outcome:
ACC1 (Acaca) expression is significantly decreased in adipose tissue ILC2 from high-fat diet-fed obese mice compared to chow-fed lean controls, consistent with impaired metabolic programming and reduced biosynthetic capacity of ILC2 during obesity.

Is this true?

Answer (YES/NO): YES